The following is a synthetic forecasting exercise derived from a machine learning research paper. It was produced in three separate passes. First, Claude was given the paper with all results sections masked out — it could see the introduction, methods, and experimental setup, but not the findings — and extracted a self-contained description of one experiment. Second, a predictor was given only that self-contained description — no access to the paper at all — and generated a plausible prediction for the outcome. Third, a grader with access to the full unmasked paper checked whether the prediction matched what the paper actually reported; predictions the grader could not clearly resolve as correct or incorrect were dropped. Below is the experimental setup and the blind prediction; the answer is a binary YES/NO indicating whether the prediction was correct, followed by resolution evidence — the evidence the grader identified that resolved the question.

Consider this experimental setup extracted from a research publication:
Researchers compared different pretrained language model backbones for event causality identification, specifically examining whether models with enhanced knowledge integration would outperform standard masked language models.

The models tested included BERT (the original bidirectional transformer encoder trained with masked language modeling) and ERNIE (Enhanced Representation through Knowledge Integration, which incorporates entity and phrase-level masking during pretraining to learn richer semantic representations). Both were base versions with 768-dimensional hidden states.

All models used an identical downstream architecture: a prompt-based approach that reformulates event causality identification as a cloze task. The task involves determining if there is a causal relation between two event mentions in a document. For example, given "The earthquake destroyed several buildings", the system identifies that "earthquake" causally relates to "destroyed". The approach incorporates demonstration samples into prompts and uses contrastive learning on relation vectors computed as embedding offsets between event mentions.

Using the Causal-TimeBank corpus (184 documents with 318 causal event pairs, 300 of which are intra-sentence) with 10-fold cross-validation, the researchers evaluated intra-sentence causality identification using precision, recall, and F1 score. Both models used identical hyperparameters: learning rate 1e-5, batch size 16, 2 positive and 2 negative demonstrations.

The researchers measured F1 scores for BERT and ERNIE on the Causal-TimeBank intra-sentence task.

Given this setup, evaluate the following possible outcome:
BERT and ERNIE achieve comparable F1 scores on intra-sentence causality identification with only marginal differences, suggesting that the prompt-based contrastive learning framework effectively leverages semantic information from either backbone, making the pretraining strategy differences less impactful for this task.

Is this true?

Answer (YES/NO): NO